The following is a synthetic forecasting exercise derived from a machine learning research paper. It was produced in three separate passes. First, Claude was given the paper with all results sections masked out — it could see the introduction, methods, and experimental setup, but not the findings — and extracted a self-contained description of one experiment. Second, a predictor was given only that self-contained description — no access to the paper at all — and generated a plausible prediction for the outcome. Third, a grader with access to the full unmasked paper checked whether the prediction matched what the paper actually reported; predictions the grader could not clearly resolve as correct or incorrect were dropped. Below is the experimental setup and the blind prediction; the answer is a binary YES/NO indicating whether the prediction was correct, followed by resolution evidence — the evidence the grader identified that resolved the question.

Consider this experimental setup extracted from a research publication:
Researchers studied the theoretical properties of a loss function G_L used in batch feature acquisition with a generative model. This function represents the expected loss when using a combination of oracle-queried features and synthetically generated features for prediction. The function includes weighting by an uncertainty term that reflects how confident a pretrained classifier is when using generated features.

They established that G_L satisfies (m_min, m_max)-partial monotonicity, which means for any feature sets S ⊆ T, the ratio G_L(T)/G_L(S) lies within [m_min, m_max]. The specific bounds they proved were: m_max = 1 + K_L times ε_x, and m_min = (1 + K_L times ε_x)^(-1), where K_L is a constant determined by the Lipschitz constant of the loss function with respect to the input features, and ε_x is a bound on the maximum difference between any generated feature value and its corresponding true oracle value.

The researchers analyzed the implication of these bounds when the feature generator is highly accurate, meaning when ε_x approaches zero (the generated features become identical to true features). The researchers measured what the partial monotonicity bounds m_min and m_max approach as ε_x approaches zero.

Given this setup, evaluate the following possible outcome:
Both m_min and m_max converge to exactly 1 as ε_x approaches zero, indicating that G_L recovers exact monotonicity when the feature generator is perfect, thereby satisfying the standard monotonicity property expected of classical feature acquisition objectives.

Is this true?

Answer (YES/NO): NO